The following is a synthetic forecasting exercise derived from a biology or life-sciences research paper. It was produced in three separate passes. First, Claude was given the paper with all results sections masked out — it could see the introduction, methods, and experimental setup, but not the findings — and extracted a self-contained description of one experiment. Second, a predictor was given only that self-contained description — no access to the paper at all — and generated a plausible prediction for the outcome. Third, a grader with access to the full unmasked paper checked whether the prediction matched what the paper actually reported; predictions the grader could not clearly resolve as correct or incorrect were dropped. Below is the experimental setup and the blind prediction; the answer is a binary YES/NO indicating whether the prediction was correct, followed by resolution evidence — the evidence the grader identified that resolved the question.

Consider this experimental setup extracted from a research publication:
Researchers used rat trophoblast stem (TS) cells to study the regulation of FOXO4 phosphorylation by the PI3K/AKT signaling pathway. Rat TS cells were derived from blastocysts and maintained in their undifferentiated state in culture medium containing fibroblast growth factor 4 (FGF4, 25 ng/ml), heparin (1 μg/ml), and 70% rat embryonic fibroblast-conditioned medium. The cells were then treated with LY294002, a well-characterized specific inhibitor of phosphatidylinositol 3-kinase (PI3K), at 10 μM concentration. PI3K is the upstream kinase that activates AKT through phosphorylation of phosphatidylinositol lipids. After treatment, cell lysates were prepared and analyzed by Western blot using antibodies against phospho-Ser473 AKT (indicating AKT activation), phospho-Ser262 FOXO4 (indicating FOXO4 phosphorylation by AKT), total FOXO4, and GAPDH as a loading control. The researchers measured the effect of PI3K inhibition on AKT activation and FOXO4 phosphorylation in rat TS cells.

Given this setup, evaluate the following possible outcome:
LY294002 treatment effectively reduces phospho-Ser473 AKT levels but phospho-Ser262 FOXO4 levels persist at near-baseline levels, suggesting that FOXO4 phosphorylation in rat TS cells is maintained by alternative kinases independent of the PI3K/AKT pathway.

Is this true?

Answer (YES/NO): NO